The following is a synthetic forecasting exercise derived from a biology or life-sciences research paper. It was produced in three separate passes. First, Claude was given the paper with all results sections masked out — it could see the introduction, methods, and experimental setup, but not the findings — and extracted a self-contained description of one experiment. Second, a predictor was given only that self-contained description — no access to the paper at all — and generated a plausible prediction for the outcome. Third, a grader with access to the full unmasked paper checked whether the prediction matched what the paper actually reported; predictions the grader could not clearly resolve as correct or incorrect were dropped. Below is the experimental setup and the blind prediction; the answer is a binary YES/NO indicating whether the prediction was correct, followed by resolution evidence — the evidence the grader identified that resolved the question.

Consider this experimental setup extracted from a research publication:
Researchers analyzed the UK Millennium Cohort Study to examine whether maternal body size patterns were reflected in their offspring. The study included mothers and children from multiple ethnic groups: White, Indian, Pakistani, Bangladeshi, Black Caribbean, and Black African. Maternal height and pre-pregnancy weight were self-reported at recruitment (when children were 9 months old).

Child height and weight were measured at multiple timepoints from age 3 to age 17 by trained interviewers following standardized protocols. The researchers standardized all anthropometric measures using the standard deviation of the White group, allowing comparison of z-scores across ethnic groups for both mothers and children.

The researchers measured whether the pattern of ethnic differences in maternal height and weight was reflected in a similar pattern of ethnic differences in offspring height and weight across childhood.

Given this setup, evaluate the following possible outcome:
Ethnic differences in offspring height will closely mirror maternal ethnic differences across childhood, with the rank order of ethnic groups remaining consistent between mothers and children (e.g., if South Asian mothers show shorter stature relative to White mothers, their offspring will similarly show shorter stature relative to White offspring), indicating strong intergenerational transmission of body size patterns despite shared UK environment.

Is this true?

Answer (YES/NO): YES